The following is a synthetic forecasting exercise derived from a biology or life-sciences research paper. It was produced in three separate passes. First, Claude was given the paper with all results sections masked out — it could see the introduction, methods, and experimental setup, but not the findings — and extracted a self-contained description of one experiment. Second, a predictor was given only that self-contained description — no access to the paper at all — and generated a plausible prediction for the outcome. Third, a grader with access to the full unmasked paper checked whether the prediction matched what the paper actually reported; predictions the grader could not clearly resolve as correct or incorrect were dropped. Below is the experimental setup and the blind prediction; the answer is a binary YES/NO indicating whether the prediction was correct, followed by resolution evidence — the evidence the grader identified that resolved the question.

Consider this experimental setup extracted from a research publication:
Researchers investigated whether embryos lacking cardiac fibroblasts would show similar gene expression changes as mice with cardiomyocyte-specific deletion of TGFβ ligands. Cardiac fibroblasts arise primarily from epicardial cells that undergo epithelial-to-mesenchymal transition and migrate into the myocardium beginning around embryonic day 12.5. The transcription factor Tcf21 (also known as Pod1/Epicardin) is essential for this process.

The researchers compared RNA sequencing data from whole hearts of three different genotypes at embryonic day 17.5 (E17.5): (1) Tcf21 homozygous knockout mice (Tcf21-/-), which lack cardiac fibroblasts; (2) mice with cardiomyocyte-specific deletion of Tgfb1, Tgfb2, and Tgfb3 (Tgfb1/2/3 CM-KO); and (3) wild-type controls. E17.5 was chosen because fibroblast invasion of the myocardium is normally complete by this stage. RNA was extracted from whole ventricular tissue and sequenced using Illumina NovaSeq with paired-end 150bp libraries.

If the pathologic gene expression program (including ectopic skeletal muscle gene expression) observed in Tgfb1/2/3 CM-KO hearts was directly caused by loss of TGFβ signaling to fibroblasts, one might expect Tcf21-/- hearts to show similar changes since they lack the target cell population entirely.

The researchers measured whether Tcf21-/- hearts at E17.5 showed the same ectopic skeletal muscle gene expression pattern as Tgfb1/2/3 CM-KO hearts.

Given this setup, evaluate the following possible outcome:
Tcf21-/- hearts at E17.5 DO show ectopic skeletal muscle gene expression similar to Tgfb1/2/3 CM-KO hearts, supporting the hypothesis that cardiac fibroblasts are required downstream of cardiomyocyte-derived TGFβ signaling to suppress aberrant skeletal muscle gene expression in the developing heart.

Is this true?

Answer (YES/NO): NO